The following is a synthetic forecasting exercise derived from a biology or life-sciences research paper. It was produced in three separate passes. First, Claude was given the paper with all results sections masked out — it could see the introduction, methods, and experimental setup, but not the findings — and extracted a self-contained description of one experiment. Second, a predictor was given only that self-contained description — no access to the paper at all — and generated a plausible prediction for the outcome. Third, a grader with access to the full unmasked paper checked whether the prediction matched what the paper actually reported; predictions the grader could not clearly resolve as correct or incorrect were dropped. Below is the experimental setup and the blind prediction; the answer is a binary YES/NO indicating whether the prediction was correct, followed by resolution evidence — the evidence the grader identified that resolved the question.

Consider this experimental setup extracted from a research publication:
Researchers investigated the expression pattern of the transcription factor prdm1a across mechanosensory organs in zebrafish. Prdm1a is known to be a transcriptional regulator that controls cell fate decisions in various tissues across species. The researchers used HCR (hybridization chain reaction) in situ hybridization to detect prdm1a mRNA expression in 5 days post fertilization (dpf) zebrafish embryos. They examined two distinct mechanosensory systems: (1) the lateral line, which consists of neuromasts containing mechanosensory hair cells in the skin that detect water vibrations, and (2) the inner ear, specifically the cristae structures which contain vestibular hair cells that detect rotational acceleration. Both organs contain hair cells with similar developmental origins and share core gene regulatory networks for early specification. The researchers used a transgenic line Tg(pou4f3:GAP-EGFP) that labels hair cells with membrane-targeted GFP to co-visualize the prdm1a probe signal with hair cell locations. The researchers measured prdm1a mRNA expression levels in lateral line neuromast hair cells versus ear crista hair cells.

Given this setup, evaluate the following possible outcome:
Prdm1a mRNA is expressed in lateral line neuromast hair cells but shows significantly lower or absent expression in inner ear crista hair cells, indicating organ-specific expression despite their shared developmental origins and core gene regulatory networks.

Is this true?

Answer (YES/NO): YES